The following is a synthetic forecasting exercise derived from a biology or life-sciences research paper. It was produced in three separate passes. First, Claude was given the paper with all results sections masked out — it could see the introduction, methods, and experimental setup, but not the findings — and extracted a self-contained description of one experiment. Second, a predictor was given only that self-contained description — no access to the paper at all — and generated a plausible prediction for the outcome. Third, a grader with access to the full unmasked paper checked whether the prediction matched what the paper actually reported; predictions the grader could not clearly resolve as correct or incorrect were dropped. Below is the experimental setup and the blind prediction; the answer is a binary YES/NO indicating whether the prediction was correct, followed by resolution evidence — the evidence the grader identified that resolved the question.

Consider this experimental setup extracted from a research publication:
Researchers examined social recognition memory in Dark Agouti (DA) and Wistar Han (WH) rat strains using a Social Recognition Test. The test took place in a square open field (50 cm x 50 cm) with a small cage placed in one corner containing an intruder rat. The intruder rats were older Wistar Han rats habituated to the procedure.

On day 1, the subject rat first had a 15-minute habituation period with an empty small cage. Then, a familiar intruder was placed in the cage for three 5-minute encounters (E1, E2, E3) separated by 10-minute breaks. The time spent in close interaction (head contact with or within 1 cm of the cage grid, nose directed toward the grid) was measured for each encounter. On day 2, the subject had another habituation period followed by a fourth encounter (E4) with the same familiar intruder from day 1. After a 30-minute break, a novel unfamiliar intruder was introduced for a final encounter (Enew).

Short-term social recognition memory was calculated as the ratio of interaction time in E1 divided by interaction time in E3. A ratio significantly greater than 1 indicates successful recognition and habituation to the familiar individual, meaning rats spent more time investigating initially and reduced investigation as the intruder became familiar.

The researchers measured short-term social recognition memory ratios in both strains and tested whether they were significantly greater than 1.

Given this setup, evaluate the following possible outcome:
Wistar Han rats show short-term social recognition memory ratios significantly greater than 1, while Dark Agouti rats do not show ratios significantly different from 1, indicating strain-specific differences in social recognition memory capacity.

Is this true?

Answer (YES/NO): NO